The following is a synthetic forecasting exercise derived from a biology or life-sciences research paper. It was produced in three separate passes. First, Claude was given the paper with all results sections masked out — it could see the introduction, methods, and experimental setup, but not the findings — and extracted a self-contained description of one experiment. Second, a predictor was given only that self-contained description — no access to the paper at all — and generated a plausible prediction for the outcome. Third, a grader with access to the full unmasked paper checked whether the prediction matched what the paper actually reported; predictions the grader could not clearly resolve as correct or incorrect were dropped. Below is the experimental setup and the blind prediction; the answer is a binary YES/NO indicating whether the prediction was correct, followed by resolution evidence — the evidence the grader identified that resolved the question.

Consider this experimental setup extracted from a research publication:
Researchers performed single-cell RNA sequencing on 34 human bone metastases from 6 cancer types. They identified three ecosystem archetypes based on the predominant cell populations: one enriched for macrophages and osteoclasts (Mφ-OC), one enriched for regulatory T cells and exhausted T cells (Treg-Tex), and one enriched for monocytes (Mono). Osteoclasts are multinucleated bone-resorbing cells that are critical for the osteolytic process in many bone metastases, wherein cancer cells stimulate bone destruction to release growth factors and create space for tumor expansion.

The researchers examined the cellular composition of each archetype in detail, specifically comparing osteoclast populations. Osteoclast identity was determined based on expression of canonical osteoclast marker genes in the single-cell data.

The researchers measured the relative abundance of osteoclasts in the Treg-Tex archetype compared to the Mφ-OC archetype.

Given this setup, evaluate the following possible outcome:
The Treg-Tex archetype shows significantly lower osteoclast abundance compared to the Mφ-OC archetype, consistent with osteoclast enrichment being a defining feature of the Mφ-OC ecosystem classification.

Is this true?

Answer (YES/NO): YES